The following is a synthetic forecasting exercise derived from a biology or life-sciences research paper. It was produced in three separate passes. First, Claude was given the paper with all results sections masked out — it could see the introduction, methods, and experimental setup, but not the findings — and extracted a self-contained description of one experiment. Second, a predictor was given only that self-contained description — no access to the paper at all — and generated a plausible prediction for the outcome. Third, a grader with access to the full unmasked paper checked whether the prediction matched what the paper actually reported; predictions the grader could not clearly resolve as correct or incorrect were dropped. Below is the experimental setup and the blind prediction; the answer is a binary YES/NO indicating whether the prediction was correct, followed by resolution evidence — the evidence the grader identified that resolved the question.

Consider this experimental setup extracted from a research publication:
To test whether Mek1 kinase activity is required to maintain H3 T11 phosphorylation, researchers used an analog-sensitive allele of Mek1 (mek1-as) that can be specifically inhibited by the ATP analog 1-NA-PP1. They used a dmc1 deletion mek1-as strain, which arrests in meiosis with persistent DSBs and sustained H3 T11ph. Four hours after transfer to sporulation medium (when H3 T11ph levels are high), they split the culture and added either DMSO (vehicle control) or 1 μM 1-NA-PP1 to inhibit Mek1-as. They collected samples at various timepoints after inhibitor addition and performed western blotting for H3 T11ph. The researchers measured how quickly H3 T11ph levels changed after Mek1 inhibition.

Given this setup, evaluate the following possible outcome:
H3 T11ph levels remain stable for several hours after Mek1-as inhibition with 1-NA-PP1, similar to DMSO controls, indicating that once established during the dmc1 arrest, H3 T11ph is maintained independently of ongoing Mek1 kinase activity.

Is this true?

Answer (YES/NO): NO